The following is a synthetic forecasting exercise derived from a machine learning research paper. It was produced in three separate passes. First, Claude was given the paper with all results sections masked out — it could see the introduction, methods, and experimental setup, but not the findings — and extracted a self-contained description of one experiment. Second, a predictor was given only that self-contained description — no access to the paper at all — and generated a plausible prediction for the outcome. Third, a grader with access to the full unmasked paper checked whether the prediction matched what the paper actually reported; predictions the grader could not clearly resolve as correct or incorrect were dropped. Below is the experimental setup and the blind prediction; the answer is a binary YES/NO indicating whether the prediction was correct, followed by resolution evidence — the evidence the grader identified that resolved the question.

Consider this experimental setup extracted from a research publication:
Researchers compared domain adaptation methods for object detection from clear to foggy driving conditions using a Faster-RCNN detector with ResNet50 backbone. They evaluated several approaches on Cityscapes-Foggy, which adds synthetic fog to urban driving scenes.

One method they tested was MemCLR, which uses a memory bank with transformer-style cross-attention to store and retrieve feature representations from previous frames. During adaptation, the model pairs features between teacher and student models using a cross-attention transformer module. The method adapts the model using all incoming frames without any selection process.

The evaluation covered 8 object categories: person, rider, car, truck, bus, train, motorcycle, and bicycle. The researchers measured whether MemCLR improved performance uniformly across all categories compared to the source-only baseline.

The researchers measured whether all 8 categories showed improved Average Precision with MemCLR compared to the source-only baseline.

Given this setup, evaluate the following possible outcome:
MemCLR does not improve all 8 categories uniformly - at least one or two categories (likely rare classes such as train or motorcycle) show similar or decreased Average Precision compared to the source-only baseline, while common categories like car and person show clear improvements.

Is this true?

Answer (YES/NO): NO